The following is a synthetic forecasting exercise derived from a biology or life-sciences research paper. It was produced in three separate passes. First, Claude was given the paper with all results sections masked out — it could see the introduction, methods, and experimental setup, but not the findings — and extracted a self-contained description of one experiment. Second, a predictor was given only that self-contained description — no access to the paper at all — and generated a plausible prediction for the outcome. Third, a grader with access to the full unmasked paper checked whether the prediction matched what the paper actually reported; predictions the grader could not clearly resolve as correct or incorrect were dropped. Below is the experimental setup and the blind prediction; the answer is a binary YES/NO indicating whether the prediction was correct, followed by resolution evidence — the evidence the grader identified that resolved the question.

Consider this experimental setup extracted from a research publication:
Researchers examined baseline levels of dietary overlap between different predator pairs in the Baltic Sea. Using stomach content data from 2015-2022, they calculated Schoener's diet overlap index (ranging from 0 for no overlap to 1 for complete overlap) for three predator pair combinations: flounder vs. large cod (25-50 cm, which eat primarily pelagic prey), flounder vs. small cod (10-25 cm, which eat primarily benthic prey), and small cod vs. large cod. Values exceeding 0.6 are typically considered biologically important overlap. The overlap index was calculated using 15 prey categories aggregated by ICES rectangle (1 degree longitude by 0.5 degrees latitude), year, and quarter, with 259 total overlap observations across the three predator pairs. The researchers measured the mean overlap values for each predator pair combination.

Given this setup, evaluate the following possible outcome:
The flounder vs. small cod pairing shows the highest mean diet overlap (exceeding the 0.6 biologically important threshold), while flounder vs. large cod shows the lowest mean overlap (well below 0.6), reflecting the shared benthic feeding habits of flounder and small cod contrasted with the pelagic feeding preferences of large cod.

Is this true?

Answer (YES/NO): NO